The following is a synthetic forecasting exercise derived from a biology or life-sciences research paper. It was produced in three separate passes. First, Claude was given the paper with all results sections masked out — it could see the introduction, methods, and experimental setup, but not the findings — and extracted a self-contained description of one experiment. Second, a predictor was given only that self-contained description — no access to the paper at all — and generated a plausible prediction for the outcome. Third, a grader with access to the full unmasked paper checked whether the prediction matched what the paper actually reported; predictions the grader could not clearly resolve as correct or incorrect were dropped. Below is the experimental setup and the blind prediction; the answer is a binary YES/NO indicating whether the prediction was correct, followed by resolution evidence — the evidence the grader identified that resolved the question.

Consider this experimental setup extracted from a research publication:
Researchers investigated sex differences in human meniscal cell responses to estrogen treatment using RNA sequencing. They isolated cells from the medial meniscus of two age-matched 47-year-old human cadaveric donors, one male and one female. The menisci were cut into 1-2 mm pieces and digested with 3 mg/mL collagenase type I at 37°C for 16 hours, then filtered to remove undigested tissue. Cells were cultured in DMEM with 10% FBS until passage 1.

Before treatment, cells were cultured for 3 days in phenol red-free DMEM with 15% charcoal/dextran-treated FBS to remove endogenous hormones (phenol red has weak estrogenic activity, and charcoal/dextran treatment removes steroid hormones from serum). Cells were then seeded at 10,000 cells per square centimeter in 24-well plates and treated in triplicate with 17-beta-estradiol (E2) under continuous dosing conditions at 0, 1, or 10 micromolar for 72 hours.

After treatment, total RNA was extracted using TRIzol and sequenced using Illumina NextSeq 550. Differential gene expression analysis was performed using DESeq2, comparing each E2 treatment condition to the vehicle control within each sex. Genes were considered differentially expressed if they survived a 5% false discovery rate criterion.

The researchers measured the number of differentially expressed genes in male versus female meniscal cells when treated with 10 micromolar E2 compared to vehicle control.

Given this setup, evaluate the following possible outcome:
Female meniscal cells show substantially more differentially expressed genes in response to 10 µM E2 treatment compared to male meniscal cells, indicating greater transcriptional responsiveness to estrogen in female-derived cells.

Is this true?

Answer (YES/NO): NO